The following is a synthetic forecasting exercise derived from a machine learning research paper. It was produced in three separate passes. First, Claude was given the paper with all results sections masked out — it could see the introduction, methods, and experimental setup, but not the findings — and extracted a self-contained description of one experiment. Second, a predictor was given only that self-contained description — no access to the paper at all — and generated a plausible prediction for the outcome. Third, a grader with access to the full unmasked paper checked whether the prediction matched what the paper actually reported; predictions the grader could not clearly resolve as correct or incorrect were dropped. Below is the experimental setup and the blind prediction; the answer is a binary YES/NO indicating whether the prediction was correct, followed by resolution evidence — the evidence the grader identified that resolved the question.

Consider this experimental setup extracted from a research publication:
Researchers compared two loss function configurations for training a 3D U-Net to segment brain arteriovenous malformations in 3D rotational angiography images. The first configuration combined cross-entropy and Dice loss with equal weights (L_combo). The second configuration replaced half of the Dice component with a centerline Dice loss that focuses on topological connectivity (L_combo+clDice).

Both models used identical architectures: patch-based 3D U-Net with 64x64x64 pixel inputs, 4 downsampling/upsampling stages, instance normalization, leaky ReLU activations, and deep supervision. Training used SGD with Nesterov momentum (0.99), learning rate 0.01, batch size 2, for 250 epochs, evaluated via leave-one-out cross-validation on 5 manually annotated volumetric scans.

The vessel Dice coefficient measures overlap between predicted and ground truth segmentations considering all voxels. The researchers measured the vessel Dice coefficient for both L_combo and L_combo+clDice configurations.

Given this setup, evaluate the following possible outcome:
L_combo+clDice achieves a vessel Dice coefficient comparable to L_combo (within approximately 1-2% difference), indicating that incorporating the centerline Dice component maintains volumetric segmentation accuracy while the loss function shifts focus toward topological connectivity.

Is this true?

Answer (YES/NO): YES